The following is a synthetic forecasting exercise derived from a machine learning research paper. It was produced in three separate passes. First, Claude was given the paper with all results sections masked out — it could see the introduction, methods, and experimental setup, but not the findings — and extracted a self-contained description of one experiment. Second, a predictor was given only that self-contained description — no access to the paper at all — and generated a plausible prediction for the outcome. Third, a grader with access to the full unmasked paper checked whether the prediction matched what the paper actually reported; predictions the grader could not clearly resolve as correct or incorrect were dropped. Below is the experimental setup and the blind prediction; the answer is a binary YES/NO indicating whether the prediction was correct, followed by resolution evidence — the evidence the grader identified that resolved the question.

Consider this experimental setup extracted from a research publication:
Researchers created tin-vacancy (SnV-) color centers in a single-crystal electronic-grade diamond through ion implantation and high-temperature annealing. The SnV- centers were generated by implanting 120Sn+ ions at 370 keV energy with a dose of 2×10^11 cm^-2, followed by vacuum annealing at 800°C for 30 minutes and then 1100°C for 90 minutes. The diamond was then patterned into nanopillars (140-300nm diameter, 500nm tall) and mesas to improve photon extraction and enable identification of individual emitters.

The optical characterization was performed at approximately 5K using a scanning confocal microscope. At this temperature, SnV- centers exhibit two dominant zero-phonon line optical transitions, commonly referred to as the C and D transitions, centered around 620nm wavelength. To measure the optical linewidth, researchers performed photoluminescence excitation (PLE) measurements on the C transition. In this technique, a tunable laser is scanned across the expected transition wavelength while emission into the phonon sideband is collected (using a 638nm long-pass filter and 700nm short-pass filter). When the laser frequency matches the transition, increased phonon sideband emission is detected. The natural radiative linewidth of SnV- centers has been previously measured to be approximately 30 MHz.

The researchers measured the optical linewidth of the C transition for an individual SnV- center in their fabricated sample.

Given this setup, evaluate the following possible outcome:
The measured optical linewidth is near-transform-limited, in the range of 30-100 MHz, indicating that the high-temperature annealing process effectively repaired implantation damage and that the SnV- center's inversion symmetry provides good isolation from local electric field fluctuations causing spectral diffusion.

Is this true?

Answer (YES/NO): NO